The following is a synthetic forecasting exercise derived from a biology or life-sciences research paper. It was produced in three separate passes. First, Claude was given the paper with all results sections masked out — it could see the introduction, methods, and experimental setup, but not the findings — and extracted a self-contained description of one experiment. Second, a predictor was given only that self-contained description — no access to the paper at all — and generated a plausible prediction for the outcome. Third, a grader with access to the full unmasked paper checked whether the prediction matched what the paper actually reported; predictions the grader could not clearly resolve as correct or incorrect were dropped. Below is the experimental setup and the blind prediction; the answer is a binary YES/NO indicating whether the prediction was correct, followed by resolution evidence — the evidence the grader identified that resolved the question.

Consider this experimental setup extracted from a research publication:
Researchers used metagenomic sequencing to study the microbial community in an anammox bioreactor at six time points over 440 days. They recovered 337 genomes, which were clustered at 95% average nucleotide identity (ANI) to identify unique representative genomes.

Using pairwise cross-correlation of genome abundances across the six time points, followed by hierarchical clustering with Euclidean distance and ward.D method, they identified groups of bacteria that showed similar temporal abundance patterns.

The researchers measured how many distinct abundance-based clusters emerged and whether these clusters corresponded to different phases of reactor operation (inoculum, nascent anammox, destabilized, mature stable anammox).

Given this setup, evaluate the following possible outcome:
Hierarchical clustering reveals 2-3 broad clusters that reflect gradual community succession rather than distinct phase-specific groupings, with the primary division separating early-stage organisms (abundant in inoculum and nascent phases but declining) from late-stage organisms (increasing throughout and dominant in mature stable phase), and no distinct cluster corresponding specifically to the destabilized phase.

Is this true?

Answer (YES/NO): NO